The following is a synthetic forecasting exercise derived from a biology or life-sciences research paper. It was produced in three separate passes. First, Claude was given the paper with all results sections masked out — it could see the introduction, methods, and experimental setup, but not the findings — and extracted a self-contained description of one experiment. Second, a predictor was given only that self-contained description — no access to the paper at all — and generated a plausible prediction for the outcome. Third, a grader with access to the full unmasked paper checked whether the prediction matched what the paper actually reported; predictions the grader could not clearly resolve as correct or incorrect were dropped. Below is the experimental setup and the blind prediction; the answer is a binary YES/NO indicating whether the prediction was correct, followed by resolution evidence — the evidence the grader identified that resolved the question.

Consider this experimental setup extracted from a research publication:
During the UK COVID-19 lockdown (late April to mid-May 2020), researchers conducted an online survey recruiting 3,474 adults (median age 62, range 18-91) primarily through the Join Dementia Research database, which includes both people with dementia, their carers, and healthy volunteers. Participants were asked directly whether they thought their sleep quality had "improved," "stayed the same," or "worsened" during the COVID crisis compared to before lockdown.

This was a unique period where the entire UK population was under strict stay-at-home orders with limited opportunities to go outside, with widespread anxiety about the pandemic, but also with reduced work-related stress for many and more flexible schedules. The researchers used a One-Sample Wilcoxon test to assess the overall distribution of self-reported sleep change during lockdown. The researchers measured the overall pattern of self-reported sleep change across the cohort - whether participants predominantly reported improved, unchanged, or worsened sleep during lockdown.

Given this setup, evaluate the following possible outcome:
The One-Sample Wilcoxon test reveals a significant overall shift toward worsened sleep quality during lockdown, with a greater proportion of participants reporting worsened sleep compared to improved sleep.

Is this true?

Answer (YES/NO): YES